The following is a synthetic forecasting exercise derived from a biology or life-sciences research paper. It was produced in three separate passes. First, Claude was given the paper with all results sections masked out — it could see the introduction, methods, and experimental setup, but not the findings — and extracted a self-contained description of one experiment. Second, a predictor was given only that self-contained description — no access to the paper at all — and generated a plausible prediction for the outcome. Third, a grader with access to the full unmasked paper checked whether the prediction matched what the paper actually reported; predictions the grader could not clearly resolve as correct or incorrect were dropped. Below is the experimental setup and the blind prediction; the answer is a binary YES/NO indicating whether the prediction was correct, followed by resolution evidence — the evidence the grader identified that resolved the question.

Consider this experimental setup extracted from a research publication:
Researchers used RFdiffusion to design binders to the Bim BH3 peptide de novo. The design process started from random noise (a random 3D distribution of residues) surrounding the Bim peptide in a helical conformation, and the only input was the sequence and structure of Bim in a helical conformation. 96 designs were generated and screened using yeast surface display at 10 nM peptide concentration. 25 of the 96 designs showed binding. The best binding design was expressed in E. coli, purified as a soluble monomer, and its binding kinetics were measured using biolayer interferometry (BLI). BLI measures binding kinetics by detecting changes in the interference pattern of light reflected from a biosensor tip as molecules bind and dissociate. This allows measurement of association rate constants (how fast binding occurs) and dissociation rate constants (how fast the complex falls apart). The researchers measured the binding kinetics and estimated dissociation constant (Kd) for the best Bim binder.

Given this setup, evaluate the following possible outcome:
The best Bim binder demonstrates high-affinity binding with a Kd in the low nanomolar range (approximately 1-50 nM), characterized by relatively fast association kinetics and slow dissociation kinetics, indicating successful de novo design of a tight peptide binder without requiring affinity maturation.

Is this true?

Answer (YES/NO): NO